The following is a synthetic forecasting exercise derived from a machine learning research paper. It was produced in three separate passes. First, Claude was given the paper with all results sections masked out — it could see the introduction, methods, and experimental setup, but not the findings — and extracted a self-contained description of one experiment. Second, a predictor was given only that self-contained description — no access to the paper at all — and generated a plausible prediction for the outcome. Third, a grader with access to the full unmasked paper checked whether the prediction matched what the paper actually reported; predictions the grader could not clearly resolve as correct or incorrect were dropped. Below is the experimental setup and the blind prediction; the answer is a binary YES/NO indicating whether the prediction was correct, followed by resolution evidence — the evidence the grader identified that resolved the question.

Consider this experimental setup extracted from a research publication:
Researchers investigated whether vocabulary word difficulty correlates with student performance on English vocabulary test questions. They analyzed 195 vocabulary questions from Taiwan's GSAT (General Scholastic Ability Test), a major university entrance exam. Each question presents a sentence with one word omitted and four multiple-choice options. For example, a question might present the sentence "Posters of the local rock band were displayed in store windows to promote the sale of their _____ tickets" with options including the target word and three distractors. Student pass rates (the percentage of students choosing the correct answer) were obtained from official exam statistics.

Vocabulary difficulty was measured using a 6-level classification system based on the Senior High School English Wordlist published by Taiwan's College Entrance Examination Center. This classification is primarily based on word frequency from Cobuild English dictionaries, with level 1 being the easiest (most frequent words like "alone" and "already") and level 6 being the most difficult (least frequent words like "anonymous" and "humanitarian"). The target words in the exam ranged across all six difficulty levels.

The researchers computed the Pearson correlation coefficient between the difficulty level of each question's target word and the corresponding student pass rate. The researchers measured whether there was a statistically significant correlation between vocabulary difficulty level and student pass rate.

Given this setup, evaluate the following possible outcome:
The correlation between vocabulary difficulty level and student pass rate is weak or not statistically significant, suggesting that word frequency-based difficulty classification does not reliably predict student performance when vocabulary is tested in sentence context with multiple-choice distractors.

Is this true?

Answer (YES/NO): YES